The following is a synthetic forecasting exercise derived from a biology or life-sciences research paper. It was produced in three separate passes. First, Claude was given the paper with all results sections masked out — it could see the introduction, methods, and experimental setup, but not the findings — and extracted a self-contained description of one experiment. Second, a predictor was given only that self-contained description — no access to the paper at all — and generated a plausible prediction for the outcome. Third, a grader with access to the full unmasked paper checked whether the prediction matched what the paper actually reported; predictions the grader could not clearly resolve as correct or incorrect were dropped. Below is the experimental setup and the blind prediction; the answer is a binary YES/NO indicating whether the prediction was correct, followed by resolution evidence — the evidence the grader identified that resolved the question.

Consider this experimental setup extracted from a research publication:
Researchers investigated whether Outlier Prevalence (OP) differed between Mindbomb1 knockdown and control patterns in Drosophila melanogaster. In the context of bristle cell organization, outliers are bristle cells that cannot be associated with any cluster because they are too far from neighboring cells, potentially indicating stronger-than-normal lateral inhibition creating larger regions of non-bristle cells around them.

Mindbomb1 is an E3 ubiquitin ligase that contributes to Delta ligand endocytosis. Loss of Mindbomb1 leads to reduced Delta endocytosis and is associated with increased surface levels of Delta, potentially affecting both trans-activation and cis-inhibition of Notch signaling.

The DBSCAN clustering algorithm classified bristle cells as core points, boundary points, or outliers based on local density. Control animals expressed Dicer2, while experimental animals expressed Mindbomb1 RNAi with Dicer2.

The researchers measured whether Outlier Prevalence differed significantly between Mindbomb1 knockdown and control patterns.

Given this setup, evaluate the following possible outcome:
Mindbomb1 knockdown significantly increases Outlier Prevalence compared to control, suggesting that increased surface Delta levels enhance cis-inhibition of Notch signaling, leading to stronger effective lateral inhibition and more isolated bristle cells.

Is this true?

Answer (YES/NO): NO